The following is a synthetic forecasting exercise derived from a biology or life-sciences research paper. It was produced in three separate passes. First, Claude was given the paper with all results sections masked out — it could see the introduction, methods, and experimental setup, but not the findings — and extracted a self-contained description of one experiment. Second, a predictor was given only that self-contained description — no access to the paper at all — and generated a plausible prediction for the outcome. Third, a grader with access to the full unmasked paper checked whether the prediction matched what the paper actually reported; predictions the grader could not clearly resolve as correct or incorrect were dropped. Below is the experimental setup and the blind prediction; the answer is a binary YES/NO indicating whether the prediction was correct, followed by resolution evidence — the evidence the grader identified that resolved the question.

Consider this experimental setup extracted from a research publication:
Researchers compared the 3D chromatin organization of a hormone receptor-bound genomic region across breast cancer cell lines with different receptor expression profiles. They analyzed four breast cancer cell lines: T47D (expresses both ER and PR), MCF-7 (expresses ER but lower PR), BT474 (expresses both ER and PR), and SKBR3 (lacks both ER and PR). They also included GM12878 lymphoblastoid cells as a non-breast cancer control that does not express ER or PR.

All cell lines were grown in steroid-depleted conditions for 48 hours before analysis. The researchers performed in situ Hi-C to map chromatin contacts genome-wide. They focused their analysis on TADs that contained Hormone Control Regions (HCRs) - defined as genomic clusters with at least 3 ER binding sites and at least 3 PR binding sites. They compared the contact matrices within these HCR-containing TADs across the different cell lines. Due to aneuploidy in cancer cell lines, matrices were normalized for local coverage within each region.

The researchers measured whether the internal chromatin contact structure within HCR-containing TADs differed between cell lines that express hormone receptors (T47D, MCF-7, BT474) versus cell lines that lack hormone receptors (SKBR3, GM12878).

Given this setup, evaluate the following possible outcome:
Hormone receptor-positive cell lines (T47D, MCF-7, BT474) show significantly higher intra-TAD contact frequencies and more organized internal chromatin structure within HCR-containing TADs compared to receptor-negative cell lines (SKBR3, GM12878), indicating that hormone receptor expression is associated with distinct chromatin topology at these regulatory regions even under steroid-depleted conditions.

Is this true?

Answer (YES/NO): YES